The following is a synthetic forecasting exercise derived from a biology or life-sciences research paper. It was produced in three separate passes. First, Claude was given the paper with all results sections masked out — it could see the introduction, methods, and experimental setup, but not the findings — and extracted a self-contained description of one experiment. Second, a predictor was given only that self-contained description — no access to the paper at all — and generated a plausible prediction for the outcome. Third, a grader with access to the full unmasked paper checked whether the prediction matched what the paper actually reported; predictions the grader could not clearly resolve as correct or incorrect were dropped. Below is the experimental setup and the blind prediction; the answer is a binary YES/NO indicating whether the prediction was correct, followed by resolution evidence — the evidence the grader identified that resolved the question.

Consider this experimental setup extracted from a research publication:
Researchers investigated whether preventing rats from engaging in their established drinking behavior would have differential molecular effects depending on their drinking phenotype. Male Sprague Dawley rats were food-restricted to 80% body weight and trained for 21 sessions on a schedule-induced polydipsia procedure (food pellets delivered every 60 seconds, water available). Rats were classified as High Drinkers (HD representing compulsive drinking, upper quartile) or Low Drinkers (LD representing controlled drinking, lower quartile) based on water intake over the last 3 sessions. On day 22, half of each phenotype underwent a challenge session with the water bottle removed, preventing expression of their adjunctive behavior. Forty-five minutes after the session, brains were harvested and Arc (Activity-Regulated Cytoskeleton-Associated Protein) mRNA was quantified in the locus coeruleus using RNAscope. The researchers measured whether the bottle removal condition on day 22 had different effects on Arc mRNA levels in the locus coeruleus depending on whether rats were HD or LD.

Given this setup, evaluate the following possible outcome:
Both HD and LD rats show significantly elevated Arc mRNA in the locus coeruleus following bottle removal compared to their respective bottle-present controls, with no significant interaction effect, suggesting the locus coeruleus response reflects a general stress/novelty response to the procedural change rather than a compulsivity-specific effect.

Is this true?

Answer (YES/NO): NO